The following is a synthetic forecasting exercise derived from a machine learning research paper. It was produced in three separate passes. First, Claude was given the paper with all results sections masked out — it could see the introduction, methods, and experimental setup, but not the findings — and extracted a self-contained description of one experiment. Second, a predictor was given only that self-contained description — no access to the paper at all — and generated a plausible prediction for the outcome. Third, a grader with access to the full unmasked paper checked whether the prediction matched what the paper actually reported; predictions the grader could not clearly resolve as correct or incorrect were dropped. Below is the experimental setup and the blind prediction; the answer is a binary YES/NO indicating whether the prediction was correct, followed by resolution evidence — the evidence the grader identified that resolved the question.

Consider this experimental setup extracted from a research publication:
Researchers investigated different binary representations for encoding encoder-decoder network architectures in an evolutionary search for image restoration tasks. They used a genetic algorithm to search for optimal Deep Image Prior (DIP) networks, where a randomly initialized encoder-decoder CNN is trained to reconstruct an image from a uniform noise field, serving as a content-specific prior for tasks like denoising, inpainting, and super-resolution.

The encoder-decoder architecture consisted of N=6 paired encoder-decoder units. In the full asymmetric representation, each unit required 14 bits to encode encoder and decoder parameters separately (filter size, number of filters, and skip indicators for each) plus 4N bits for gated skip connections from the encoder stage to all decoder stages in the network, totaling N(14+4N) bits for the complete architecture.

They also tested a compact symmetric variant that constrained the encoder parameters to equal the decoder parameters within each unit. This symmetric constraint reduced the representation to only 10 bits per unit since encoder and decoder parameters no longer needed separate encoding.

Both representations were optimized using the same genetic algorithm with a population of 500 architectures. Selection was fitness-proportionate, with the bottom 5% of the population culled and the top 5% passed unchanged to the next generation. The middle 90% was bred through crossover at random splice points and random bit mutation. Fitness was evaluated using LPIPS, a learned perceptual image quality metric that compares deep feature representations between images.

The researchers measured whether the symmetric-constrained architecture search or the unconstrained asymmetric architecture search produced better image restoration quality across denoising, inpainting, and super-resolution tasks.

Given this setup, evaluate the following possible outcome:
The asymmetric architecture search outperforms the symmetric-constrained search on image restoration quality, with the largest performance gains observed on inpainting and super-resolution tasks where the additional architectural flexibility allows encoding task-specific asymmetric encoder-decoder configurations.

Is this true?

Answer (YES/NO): NO